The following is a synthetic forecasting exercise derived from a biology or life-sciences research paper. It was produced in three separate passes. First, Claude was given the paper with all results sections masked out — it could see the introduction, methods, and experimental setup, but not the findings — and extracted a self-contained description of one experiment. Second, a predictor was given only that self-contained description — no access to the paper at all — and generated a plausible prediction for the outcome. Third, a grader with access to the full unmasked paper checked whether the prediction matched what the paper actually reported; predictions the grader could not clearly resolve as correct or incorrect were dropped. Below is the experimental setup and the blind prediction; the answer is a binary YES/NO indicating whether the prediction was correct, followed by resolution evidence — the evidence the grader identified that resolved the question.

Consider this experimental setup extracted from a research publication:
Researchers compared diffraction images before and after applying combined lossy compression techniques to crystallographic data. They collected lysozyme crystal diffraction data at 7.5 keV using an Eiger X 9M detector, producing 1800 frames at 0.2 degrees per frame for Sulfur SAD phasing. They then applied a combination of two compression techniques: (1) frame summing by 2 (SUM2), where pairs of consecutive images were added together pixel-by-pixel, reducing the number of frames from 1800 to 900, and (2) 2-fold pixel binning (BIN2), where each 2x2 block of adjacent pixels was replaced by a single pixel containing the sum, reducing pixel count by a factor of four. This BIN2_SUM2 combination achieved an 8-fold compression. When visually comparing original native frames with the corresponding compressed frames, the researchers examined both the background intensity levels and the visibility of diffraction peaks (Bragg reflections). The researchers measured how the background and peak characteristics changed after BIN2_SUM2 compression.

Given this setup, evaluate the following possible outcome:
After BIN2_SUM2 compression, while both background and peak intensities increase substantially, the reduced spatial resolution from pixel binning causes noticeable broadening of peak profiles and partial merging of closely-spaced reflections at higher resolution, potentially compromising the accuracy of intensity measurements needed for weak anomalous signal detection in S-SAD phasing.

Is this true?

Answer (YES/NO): NO